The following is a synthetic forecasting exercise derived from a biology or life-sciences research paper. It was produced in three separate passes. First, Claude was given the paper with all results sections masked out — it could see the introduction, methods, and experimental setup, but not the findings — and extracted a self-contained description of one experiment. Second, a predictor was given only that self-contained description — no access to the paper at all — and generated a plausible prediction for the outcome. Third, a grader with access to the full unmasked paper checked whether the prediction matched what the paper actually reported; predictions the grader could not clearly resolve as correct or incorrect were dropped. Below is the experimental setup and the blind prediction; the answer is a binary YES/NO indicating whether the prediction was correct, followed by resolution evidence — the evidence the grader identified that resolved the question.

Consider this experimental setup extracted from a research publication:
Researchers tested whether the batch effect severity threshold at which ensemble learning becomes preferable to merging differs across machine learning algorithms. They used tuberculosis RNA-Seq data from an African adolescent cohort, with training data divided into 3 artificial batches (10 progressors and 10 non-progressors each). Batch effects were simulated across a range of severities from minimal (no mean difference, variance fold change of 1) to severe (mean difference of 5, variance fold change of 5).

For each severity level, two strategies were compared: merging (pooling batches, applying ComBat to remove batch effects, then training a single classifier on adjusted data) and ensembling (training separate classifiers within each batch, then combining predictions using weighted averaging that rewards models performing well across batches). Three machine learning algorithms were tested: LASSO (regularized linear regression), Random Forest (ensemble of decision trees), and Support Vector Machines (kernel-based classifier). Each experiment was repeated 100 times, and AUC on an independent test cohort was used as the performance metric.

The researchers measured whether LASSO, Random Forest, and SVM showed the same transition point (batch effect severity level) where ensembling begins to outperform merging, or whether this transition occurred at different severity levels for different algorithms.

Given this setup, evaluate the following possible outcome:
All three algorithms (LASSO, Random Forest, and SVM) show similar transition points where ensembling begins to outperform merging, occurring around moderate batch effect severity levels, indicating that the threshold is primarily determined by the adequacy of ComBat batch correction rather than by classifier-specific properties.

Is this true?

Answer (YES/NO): NO